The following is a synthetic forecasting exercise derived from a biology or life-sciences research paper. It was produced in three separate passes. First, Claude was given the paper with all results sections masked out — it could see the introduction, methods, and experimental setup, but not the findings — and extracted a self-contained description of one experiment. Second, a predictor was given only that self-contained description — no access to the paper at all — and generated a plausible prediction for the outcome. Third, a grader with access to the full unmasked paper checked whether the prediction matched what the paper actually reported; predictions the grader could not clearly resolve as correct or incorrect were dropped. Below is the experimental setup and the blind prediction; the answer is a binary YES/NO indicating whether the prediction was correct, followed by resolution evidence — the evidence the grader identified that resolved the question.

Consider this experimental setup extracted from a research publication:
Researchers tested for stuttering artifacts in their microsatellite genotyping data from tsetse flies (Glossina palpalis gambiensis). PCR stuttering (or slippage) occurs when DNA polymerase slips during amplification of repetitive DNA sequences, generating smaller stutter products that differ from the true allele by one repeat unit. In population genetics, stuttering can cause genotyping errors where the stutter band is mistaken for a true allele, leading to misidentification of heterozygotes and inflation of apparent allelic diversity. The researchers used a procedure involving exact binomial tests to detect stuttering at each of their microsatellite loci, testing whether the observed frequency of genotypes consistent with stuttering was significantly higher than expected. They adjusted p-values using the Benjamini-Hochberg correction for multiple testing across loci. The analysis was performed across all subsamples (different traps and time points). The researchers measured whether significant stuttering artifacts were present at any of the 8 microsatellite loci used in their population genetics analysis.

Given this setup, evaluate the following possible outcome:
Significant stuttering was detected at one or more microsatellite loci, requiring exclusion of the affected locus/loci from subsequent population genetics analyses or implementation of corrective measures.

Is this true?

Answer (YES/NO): NO